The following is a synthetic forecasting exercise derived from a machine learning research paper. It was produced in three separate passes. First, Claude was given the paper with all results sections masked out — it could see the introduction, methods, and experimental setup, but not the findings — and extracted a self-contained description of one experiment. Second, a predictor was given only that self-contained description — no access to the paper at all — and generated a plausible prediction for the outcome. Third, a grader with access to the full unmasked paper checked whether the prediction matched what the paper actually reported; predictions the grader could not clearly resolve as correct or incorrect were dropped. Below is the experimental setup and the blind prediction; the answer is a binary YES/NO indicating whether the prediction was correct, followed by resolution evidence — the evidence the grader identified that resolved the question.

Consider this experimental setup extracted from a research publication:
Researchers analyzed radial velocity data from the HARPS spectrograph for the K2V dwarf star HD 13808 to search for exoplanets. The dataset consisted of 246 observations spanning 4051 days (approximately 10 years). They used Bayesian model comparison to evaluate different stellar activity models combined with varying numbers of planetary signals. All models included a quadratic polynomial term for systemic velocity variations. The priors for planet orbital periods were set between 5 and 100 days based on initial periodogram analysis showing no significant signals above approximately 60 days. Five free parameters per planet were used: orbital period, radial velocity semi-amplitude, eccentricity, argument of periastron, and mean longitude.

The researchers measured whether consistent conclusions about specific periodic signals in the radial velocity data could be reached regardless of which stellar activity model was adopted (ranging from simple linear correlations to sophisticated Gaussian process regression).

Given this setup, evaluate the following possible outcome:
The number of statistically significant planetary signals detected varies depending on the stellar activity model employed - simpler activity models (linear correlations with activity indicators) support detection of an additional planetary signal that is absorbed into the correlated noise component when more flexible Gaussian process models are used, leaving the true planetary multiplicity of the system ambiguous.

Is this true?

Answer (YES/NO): NO